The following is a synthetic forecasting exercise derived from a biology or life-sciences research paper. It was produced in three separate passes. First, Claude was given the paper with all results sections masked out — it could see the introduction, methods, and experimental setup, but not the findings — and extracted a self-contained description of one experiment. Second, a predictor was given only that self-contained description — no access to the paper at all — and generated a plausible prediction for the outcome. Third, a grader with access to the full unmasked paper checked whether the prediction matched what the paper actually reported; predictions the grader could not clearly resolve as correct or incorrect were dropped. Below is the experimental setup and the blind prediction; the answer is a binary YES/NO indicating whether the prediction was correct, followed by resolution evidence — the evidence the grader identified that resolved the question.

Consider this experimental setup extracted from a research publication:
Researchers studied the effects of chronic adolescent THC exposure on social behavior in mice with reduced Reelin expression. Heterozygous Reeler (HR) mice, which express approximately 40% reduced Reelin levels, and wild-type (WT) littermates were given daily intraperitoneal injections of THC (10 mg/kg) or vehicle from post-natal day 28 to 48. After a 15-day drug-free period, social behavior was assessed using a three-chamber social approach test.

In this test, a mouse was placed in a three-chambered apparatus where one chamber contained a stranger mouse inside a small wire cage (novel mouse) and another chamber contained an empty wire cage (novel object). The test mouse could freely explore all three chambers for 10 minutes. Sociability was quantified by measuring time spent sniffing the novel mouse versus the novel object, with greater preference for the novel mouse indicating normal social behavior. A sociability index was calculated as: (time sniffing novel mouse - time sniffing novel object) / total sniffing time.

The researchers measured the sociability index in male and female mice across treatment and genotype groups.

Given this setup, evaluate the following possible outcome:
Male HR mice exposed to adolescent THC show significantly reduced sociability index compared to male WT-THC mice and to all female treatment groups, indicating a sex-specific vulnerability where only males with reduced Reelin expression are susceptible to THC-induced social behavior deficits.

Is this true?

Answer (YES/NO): NO